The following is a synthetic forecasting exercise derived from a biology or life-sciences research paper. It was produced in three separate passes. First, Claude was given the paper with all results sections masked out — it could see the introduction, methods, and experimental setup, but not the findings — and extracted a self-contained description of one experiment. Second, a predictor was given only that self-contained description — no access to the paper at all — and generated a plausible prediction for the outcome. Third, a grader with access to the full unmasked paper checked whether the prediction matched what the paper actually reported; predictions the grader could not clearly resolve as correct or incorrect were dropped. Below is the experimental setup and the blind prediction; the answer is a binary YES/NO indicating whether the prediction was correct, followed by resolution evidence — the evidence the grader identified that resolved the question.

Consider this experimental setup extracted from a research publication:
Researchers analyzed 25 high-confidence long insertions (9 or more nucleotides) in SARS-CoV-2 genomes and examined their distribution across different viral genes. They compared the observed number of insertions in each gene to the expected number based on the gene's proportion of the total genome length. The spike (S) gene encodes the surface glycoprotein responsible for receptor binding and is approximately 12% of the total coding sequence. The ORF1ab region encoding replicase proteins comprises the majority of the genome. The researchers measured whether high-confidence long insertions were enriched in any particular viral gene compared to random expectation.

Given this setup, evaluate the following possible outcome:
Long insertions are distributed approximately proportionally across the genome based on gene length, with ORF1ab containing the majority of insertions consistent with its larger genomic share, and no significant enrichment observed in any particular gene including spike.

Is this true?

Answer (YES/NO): NO